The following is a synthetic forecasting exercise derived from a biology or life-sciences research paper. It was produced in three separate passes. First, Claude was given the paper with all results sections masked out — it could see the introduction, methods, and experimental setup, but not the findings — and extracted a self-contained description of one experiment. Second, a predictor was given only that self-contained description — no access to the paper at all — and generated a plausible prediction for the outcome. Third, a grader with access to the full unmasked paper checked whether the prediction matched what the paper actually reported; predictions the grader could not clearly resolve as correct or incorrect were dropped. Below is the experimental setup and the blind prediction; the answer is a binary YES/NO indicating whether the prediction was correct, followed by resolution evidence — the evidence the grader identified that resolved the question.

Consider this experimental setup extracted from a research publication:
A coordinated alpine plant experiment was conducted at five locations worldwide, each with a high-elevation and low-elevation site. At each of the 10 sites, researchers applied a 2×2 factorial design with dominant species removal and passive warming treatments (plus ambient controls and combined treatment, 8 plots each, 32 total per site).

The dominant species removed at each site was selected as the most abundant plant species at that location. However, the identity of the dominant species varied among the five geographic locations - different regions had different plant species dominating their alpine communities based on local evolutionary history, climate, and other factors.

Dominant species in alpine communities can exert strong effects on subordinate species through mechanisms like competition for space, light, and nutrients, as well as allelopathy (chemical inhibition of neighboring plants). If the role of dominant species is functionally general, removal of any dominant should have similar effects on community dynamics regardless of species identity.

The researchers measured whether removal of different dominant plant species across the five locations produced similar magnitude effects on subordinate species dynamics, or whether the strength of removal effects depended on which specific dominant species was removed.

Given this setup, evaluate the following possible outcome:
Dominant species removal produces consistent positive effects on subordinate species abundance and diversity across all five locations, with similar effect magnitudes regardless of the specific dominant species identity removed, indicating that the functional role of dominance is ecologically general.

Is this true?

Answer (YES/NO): NO